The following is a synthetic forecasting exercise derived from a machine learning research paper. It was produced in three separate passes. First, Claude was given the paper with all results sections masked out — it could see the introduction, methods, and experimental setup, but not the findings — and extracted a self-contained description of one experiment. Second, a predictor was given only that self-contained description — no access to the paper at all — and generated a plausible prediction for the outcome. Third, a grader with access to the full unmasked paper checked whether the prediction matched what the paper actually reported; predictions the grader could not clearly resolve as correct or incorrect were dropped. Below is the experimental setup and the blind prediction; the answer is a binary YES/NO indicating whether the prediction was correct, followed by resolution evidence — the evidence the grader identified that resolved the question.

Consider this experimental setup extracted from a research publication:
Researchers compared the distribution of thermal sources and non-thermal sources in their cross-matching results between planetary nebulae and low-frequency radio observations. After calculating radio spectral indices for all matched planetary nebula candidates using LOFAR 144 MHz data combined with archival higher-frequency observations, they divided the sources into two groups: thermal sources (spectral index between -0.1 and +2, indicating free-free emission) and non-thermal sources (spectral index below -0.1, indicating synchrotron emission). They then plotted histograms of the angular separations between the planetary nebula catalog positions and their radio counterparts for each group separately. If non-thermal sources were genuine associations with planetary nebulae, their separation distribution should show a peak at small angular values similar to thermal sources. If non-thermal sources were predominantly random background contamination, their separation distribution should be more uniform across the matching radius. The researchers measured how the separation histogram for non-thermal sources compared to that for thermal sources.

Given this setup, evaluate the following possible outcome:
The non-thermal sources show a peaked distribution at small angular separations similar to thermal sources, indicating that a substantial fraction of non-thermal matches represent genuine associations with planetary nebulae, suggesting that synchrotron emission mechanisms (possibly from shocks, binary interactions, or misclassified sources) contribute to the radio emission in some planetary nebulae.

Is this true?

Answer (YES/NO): YES